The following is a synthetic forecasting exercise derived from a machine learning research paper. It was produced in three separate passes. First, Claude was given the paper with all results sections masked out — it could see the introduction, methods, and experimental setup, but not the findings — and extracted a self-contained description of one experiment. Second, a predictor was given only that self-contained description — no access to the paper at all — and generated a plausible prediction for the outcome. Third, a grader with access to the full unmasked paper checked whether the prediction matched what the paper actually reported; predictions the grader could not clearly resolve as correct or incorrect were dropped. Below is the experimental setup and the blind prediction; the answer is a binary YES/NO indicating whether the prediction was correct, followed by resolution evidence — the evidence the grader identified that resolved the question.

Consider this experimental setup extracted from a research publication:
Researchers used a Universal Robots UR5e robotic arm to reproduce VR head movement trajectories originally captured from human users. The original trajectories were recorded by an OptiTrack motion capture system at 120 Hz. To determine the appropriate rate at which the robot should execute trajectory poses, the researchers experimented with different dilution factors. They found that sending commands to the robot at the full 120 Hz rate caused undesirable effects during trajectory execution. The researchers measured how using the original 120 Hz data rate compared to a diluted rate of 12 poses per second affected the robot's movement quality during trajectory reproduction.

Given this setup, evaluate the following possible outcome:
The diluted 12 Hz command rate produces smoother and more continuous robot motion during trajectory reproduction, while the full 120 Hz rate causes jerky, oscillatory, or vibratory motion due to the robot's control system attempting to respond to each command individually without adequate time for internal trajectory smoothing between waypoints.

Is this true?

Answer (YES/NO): YES